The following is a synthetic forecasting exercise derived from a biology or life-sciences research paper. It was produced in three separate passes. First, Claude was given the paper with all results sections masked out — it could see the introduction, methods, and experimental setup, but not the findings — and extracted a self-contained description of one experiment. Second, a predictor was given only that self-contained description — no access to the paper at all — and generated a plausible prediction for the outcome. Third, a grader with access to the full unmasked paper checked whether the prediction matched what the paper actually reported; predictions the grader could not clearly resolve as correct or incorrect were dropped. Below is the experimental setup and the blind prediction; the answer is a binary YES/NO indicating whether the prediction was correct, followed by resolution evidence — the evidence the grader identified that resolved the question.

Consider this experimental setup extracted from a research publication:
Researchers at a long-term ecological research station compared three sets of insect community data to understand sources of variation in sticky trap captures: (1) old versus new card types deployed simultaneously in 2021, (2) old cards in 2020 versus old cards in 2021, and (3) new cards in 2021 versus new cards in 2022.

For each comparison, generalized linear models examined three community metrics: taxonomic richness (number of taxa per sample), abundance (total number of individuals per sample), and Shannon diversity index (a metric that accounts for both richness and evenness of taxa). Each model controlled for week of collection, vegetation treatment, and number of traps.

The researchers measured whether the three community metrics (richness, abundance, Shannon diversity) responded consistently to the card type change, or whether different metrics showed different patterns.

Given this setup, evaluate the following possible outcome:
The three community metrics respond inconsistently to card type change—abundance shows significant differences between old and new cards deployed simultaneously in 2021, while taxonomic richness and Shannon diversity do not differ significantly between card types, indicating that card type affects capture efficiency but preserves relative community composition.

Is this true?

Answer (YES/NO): YES